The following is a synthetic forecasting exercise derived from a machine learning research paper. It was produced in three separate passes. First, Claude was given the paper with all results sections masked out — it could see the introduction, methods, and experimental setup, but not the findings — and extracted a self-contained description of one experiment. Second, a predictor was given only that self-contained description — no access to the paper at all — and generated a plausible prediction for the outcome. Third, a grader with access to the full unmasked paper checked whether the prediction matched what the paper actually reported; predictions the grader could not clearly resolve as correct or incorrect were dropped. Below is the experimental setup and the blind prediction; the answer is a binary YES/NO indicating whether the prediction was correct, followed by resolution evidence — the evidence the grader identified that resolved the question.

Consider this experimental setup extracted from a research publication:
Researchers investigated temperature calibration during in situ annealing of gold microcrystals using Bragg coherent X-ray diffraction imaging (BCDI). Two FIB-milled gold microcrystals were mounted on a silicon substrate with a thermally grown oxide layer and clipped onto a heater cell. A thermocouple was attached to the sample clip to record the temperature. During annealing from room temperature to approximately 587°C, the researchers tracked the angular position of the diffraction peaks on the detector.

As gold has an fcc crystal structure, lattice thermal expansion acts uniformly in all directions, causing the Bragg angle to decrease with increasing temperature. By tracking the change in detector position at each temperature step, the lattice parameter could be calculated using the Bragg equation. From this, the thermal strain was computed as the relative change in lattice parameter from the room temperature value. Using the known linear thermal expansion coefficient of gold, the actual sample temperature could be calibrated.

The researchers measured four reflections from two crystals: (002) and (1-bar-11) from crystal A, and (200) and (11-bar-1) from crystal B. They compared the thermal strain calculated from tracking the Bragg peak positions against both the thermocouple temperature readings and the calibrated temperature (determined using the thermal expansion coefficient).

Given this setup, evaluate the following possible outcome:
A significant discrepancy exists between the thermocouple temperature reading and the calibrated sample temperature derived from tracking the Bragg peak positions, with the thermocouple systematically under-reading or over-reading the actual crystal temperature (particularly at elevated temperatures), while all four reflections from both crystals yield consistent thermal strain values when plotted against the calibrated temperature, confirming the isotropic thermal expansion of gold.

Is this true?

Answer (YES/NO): YES